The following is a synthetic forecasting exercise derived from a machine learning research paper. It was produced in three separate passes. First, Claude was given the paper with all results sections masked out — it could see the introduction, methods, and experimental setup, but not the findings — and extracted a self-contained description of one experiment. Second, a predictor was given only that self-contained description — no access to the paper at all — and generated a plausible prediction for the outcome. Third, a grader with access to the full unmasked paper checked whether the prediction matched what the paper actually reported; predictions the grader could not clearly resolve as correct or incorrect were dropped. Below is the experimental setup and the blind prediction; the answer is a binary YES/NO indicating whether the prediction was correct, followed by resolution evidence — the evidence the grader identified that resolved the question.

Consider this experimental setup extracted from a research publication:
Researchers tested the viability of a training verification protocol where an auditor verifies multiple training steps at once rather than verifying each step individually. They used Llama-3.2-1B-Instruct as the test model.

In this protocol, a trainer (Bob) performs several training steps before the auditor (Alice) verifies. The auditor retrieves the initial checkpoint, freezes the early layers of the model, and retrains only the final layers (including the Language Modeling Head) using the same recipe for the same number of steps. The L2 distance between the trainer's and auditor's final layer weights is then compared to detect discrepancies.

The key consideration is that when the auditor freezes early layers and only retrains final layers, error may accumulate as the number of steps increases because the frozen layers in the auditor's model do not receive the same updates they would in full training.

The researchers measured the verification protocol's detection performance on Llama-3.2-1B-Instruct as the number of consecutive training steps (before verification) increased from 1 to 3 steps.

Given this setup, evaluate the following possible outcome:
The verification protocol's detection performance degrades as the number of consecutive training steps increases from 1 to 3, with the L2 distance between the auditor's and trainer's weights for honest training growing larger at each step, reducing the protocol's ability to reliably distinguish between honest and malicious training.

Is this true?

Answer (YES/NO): YES